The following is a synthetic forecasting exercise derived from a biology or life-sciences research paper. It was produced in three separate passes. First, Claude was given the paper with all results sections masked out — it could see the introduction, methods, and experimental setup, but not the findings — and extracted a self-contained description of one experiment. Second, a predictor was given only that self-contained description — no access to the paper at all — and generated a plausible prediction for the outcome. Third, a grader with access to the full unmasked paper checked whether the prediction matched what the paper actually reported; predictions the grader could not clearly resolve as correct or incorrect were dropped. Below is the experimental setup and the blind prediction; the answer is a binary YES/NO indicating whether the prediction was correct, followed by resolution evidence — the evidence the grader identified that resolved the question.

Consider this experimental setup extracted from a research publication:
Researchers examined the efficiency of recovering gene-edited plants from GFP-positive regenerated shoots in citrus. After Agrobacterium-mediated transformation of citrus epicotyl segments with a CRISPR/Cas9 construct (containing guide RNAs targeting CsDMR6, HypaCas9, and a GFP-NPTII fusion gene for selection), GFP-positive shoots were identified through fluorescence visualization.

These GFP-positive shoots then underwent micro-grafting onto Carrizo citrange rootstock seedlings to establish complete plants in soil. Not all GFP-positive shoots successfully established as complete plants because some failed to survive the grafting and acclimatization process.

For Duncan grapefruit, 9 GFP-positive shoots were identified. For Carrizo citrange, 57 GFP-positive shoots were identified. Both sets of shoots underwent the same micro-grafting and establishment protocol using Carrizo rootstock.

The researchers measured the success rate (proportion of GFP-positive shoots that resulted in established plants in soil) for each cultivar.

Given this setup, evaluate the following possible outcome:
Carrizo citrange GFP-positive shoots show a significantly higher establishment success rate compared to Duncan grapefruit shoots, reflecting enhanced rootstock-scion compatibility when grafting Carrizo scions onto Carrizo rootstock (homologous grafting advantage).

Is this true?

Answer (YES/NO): NO